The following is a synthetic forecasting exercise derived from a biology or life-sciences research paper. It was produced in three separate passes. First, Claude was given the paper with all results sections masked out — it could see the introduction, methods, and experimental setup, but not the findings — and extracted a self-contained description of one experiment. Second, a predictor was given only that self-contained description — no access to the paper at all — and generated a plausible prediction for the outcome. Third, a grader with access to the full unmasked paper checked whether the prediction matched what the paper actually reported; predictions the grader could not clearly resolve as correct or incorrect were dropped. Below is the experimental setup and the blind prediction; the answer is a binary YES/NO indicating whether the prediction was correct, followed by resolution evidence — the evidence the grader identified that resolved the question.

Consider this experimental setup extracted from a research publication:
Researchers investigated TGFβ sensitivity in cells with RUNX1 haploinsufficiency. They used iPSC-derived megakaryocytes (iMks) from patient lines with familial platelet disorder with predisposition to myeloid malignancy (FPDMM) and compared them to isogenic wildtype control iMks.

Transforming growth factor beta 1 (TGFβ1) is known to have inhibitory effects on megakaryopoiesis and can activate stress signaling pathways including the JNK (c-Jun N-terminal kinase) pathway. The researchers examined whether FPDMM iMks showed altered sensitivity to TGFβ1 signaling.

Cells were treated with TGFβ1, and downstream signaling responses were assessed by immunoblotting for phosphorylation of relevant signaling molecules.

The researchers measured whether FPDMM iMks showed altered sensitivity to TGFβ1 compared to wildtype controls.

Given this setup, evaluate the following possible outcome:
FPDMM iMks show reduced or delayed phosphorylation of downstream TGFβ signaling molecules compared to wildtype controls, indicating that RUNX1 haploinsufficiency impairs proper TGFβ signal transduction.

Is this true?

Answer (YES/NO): NO